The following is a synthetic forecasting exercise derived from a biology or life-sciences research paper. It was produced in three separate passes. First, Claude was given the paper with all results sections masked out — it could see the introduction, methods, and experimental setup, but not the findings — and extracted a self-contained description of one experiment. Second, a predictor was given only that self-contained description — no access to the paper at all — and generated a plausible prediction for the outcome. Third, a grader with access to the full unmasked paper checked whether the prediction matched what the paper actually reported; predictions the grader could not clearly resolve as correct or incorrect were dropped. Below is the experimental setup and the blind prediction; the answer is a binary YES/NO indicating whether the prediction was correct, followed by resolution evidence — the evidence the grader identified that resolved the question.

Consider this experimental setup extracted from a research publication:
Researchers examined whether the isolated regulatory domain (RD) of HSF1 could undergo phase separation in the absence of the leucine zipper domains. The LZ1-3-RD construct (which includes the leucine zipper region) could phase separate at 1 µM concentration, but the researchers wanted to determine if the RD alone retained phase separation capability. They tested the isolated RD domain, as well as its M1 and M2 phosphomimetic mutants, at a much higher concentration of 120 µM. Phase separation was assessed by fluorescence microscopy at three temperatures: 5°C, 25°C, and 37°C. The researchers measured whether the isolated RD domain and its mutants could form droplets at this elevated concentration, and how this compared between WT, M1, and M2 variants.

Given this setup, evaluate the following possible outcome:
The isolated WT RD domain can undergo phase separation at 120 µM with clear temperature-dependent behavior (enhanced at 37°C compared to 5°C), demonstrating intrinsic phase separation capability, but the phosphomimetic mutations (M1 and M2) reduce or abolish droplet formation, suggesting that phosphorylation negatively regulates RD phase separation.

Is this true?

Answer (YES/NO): NO